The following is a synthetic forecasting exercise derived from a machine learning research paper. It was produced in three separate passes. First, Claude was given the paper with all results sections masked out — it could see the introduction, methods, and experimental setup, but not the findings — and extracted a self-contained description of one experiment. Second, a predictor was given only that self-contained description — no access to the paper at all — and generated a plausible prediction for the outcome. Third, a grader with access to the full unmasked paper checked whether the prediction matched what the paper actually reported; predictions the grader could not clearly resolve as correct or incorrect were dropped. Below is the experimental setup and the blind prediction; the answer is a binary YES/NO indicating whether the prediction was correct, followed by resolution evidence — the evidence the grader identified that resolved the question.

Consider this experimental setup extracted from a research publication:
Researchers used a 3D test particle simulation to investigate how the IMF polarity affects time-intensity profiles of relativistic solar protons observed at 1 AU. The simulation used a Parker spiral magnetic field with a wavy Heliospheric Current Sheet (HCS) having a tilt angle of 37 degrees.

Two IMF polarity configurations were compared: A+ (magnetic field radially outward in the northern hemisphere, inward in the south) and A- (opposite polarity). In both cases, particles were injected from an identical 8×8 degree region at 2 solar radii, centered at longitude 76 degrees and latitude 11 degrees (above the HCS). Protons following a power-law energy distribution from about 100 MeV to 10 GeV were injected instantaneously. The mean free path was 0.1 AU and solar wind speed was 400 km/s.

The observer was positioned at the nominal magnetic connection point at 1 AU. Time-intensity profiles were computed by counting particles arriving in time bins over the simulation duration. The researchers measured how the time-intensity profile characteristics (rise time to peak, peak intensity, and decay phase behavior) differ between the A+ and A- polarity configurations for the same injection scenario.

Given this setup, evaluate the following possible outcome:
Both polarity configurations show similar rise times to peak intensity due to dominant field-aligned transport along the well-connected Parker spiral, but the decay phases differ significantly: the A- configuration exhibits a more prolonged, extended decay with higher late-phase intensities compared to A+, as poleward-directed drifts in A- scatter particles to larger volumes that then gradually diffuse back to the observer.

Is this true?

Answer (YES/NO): YES